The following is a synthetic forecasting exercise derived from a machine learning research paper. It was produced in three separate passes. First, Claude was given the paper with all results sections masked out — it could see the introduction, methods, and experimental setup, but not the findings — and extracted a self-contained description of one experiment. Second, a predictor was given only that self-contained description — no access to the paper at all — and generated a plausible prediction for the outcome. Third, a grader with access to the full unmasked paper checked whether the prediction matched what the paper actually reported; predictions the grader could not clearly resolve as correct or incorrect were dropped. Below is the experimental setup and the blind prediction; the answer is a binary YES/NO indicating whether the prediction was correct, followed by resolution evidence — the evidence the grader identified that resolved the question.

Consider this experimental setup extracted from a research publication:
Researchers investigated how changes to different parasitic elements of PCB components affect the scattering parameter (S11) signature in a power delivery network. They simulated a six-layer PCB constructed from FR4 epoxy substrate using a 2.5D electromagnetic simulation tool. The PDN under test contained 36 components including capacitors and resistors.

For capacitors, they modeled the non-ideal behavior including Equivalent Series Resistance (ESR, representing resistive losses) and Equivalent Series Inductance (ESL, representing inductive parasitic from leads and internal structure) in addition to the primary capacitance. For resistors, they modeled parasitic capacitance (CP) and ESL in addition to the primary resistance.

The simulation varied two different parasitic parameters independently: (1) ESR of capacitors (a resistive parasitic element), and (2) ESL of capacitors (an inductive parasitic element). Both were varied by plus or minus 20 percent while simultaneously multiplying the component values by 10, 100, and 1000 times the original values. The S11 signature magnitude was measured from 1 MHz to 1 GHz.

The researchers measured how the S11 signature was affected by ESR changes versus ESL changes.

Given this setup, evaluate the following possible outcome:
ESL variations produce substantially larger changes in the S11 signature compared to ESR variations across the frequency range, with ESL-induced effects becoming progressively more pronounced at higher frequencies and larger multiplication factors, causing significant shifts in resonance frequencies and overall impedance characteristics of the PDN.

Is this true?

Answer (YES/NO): NO